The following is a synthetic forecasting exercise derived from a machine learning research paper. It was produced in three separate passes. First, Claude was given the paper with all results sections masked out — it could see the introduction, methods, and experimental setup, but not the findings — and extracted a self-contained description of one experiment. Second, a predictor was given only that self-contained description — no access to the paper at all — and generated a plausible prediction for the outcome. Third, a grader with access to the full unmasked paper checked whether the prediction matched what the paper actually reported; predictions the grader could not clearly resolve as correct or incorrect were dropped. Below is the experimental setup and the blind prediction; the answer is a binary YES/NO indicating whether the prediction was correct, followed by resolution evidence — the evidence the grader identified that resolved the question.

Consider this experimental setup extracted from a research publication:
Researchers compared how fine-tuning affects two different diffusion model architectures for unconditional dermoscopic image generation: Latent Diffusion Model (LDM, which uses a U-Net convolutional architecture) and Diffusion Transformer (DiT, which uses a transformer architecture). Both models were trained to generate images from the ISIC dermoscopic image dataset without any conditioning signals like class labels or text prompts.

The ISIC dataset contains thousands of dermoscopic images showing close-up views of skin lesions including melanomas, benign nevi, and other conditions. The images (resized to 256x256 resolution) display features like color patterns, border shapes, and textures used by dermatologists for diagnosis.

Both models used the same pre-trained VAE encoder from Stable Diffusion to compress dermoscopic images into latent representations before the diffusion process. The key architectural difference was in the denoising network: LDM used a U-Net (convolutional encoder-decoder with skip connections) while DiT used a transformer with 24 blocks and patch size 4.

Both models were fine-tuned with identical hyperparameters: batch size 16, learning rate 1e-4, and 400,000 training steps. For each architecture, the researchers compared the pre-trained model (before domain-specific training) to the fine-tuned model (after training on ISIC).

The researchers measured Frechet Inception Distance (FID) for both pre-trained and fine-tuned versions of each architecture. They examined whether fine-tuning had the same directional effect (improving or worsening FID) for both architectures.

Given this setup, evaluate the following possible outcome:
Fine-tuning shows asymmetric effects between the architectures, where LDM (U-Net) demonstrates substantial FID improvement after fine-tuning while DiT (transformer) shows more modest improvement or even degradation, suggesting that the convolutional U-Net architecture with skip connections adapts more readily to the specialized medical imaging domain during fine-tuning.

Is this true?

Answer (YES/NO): NO